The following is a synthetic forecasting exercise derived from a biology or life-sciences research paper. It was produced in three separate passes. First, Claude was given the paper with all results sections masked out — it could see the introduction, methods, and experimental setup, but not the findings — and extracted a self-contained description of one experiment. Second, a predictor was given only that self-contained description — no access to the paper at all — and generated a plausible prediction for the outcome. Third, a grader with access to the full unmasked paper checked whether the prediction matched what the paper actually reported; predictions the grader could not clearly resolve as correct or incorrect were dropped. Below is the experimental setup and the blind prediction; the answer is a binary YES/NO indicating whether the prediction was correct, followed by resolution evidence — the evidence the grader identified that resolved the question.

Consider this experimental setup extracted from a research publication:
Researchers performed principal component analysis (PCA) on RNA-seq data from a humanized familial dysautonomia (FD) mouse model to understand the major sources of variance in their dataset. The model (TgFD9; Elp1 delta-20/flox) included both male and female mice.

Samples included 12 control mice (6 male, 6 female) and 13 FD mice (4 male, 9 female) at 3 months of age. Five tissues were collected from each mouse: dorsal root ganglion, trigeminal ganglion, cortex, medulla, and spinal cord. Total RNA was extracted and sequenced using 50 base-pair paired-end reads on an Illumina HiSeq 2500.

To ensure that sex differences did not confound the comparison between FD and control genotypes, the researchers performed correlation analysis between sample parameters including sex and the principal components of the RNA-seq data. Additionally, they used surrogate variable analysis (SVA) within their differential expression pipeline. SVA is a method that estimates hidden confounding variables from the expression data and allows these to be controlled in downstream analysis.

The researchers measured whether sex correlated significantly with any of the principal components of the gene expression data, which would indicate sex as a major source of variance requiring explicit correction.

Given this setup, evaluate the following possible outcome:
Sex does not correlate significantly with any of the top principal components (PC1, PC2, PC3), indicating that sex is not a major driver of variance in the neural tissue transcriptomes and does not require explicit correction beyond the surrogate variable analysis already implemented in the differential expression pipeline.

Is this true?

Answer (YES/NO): YES